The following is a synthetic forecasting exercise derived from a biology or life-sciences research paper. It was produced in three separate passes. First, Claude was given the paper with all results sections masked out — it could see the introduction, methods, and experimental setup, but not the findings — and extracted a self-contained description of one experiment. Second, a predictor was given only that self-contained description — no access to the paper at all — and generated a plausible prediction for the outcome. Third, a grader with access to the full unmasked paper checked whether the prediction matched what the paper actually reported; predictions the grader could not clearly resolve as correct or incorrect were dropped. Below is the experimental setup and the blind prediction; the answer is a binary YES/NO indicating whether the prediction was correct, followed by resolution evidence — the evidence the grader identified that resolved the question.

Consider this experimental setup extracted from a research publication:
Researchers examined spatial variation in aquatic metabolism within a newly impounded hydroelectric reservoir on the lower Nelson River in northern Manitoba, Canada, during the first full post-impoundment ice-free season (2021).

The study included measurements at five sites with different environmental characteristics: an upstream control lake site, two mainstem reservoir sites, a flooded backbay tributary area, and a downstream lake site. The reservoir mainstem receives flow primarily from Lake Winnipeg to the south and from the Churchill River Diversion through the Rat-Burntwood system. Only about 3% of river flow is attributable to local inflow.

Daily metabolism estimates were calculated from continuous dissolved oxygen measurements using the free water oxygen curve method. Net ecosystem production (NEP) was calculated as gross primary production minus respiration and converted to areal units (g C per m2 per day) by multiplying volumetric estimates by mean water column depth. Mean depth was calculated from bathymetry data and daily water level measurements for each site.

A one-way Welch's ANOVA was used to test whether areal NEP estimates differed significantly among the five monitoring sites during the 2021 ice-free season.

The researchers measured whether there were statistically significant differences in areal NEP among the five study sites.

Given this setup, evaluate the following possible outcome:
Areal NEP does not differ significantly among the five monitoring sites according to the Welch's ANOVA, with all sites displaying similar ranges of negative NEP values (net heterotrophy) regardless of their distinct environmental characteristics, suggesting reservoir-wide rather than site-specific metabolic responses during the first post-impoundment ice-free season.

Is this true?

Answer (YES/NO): NO